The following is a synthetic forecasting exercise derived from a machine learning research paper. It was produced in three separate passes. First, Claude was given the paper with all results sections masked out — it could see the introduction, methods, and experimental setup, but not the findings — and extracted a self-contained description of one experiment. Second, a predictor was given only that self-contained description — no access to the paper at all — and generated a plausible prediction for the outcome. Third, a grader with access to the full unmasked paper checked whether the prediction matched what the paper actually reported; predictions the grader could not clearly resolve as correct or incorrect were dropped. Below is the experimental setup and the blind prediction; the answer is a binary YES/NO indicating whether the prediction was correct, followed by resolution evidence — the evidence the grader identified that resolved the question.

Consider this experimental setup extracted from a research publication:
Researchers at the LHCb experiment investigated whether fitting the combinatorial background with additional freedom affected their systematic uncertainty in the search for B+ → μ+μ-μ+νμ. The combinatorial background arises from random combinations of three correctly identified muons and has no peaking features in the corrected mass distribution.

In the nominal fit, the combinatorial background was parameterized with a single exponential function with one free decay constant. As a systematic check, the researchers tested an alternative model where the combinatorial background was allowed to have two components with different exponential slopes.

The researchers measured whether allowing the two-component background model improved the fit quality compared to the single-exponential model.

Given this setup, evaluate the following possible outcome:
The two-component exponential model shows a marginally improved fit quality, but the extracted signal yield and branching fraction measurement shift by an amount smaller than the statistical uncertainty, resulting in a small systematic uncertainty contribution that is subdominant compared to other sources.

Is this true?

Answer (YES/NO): NO